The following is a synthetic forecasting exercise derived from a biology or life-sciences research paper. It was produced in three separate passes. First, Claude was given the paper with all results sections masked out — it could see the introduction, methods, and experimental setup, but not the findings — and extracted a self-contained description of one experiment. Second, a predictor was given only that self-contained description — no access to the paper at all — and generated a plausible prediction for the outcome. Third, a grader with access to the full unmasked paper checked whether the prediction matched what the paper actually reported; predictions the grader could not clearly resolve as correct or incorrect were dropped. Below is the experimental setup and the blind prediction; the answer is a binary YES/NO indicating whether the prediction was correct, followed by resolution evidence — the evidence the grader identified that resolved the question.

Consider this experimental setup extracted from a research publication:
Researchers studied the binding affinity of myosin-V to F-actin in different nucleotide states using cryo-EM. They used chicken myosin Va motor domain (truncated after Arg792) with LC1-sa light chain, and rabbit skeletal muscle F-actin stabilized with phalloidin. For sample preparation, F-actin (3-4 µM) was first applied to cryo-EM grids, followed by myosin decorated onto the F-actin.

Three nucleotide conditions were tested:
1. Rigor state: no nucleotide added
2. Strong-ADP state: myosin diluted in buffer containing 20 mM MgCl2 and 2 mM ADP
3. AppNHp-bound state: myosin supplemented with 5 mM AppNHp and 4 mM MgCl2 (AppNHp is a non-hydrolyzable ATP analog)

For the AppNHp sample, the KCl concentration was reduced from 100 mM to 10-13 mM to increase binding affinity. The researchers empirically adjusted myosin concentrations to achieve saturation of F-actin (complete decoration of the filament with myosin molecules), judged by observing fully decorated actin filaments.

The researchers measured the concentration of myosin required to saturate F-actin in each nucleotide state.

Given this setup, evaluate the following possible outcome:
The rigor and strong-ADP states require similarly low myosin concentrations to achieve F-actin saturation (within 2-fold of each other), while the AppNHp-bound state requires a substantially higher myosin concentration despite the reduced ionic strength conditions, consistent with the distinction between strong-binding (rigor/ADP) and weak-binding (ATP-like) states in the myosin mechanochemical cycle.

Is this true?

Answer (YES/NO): YES